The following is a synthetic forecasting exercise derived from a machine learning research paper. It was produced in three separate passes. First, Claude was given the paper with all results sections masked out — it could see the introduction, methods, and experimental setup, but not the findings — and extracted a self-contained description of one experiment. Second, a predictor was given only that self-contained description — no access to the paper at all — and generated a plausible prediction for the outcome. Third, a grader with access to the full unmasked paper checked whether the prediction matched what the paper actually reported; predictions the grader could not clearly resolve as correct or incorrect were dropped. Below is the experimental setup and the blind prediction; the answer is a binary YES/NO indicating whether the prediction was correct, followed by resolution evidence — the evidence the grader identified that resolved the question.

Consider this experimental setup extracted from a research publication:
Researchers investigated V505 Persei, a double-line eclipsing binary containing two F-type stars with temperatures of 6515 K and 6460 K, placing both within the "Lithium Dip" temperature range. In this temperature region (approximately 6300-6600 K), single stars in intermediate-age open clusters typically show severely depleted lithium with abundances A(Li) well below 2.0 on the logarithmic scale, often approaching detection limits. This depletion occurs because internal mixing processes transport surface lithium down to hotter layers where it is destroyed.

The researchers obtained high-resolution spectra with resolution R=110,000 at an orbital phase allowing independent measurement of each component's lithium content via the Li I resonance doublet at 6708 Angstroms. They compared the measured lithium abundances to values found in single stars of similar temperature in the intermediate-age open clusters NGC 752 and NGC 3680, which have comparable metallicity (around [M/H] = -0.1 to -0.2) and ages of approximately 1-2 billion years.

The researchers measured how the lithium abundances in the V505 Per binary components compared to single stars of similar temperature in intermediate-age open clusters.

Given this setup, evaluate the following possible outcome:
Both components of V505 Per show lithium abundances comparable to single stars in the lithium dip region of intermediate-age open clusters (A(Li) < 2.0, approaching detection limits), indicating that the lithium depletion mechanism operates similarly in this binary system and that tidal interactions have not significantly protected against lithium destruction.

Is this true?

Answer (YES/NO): NO